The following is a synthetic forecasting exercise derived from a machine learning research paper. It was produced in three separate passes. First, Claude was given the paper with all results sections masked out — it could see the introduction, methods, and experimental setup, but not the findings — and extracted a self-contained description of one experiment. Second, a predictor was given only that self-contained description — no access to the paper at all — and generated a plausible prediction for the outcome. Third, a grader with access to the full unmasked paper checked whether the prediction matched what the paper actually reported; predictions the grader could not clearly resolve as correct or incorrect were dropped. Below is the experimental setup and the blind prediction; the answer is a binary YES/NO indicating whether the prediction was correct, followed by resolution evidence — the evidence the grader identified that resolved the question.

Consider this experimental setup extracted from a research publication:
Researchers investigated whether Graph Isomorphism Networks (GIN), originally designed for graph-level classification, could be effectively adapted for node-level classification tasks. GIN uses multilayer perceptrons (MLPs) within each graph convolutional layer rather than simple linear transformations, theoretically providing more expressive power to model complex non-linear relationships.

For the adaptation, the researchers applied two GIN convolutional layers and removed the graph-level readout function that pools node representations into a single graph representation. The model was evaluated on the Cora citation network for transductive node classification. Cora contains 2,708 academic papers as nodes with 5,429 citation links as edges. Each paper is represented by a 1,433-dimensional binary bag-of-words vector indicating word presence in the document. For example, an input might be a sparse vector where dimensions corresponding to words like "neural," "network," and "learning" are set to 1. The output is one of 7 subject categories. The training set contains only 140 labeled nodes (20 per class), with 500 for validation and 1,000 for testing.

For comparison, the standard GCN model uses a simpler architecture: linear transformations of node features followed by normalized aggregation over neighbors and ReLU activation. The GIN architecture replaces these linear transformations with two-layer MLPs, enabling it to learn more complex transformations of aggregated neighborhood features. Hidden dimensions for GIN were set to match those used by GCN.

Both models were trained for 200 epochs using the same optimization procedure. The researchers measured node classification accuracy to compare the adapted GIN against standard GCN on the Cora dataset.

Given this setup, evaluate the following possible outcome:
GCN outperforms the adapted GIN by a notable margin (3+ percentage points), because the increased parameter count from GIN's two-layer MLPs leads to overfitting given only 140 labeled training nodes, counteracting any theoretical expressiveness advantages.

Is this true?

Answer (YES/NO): YES